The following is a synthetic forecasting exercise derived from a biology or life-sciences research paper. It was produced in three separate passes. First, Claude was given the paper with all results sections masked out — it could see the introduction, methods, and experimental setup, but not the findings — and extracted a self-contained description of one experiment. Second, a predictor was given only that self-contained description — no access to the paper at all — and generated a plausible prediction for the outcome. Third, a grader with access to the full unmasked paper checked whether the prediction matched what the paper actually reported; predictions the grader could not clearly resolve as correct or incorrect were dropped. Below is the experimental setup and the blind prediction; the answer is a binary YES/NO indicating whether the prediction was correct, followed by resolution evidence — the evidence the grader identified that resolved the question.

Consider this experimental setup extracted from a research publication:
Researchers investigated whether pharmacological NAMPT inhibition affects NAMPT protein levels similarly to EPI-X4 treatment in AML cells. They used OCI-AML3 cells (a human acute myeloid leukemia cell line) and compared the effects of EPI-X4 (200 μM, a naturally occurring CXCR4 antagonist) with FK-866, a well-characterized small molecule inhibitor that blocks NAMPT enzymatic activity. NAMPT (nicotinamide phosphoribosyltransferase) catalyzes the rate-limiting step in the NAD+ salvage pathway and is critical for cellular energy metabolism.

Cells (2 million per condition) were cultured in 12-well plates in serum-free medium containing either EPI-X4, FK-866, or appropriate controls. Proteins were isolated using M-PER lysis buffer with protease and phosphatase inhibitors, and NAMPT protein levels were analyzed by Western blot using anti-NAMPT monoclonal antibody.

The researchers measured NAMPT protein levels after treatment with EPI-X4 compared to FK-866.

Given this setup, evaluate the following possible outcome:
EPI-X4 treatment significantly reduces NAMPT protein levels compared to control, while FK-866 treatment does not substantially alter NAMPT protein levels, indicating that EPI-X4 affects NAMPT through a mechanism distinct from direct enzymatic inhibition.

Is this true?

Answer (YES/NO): NO